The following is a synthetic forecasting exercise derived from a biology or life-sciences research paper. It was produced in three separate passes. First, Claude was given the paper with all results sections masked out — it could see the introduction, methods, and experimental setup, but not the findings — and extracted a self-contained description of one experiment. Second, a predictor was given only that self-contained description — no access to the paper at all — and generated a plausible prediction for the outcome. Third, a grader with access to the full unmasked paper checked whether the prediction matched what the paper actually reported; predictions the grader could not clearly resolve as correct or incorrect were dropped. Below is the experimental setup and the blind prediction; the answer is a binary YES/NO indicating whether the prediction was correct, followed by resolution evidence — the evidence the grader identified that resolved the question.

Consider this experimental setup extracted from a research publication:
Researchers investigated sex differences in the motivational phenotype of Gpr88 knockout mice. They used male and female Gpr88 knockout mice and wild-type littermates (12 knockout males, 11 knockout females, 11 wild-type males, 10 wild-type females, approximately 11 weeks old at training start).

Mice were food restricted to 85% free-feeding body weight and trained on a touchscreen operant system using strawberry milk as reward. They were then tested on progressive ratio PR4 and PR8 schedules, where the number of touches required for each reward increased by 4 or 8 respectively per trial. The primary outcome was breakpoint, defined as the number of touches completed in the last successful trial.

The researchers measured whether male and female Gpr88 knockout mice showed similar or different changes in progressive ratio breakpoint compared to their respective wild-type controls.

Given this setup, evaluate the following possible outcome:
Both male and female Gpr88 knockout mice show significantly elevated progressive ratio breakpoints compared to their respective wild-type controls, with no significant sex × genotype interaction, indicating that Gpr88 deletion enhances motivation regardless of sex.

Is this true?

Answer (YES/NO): YES